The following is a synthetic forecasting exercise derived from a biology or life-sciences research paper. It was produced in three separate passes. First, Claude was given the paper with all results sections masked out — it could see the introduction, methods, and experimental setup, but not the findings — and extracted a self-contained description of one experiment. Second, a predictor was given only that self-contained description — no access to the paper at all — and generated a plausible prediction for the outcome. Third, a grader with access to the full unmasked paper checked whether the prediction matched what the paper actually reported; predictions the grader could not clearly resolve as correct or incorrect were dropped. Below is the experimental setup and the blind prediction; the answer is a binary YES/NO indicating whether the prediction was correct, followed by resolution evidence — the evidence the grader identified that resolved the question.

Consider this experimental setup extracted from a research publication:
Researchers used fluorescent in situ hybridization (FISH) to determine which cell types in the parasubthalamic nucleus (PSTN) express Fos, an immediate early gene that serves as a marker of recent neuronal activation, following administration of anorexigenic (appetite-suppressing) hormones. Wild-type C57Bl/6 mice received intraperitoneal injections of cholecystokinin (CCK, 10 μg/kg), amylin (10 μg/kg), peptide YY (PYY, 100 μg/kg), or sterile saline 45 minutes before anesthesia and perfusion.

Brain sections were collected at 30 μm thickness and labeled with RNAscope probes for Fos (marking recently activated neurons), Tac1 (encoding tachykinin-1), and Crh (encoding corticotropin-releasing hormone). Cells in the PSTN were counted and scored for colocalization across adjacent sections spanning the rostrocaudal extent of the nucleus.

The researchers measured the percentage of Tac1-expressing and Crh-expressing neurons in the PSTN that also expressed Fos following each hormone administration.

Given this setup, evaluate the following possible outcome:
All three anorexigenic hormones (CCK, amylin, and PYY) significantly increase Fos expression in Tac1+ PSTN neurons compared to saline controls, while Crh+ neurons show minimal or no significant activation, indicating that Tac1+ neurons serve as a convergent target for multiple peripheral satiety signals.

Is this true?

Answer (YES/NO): NO